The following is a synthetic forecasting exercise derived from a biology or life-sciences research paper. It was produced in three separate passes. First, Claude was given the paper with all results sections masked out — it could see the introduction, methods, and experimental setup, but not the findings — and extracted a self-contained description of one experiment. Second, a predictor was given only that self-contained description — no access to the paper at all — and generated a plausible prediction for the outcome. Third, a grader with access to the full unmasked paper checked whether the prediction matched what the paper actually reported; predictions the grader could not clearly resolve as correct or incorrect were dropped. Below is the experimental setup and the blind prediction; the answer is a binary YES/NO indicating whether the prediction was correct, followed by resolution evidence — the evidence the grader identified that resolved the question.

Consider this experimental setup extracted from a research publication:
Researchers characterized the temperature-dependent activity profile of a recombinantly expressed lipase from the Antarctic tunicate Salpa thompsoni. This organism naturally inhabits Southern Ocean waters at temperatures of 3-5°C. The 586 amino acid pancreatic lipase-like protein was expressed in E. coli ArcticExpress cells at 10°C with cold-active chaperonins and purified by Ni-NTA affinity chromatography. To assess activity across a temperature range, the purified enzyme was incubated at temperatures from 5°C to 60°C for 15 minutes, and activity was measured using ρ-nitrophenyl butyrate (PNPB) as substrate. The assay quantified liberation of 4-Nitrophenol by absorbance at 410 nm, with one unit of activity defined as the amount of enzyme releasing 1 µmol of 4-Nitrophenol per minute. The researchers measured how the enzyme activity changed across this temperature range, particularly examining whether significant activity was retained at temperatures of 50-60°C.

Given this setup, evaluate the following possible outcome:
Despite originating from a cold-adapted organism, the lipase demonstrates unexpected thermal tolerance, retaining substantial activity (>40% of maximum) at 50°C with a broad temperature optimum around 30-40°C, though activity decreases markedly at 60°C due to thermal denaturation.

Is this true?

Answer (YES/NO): NO